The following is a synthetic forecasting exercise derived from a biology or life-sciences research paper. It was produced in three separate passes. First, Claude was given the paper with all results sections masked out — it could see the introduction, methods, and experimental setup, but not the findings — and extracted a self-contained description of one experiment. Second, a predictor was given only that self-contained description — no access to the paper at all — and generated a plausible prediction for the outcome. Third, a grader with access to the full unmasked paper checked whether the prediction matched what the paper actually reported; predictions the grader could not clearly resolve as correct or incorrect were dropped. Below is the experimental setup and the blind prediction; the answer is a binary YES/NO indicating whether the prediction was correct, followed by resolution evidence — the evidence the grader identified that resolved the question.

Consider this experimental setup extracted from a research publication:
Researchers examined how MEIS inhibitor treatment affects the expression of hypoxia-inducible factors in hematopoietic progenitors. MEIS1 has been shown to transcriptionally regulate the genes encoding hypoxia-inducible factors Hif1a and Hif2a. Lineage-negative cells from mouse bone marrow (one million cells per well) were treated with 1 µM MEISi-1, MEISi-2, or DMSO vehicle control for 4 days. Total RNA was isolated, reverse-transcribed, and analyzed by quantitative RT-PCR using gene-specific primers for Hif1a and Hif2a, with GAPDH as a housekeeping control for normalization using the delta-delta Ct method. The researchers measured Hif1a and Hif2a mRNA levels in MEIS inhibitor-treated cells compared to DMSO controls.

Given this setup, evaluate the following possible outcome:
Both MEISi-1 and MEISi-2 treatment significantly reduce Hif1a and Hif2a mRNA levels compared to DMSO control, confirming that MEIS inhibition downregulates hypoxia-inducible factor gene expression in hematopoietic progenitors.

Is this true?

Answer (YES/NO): YES